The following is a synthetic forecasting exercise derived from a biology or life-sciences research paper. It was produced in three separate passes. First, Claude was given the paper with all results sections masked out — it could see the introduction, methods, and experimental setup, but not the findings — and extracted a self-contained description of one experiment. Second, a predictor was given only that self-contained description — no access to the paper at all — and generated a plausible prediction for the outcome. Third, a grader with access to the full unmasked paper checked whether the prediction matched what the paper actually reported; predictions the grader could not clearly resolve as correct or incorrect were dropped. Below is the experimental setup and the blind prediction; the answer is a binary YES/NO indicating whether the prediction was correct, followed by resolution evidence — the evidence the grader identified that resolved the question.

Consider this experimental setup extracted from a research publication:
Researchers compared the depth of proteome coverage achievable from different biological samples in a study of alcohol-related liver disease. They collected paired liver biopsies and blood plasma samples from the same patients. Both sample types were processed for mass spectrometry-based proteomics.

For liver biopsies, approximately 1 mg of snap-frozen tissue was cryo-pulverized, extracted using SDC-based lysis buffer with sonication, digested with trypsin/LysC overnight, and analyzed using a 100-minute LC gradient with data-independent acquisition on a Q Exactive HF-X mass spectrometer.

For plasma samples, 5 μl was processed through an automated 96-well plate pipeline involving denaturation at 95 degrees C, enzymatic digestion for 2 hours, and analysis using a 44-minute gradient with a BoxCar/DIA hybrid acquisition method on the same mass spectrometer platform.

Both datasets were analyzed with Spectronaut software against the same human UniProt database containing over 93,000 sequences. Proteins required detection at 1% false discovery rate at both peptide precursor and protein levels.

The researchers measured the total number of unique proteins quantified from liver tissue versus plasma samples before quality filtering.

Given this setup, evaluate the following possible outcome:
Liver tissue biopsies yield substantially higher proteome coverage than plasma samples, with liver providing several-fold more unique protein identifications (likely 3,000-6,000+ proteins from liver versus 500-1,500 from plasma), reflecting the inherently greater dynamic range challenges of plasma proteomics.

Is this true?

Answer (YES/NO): YES